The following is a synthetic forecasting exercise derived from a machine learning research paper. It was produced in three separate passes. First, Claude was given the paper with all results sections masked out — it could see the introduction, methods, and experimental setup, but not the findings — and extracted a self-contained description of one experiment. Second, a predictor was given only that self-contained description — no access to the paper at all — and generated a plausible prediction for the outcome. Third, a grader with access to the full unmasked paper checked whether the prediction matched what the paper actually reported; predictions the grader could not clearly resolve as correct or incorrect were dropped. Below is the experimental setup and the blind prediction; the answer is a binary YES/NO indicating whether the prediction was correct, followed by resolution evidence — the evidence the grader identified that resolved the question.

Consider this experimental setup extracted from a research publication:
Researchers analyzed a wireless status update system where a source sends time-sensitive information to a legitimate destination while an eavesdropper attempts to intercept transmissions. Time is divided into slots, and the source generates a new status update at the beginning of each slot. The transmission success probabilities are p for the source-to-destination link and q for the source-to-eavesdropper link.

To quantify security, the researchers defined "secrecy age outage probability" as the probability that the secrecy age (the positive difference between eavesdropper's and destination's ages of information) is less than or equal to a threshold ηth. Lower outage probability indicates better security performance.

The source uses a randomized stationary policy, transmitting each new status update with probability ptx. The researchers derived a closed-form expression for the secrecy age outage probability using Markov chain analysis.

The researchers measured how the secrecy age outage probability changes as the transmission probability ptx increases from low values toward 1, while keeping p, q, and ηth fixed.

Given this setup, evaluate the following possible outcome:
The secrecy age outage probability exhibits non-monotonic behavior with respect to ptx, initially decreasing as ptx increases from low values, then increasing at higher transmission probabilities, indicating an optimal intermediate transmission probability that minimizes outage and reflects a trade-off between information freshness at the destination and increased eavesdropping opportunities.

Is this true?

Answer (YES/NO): NO